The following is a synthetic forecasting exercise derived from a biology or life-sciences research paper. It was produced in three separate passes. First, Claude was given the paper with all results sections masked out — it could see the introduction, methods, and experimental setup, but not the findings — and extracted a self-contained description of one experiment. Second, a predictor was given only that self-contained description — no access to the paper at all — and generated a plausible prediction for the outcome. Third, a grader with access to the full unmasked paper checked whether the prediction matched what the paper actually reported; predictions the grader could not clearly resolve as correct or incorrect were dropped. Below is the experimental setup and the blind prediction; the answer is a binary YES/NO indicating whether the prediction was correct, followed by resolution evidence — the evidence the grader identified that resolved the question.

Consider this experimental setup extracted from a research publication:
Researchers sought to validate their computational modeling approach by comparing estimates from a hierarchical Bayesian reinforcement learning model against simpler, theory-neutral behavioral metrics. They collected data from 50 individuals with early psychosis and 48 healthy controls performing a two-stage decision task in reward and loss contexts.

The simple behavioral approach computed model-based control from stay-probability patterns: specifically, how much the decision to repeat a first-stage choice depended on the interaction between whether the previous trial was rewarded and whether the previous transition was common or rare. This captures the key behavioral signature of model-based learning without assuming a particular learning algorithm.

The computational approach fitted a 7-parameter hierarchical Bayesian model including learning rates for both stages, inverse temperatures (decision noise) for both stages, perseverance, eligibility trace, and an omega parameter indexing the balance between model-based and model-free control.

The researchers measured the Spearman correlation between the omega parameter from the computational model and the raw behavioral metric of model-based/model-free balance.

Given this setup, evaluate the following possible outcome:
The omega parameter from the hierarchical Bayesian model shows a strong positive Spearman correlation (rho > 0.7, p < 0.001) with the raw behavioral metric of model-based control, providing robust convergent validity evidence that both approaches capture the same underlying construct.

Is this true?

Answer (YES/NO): NO